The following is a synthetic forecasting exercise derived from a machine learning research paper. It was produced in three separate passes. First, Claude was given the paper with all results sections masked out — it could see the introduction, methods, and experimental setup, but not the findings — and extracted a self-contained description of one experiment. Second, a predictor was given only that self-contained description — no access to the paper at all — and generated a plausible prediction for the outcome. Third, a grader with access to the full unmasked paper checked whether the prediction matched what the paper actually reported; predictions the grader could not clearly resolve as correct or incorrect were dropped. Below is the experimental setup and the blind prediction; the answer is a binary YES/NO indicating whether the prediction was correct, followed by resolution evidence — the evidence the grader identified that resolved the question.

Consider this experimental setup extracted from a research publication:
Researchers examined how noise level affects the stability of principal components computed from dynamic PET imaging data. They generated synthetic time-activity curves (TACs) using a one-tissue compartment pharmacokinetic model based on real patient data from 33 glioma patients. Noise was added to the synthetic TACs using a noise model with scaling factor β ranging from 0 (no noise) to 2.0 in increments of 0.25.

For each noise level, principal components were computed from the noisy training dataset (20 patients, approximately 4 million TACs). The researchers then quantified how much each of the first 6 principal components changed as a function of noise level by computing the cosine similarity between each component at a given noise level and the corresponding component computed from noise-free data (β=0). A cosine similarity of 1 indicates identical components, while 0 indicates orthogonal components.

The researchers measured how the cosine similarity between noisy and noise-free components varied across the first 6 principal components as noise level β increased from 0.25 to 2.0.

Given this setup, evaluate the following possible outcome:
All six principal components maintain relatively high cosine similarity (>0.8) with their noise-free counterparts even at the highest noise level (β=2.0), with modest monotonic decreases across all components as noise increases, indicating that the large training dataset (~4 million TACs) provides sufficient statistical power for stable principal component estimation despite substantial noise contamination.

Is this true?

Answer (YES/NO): NO